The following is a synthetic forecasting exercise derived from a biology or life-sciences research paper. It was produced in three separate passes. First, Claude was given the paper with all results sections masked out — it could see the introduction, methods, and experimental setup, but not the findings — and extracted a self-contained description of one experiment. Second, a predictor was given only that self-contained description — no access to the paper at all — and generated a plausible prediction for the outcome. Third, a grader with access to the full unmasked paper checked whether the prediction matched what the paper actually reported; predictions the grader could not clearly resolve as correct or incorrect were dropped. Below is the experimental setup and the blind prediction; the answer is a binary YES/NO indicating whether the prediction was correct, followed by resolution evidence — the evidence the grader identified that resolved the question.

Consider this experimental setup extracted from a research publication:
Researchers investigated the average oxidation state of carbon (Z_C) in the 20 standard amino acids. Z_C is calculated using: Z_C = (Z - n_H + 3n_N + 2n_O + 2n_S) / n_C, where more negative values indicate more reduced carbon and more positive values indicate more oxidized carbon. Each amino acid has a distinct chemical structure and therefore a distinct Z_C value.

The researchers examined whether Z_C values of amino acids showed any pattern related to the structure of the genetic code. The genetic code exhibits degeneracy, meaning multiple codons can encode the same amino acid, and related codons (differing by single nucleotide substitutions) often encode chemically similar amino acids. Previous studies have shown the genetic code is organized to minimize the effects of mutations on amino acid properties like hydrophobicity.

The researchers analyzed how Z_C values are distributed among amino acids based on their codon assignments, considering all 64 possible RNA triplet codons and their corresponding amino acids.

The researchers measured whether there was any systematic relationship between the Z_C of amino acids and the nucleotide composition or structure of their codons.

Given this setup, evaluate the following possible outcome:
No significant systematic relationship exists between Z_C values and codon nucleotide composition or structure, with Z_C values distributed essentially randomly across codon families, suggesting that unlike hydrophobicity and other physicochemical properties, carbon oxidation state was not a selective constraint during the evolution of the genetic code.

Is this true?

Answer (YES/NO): NO